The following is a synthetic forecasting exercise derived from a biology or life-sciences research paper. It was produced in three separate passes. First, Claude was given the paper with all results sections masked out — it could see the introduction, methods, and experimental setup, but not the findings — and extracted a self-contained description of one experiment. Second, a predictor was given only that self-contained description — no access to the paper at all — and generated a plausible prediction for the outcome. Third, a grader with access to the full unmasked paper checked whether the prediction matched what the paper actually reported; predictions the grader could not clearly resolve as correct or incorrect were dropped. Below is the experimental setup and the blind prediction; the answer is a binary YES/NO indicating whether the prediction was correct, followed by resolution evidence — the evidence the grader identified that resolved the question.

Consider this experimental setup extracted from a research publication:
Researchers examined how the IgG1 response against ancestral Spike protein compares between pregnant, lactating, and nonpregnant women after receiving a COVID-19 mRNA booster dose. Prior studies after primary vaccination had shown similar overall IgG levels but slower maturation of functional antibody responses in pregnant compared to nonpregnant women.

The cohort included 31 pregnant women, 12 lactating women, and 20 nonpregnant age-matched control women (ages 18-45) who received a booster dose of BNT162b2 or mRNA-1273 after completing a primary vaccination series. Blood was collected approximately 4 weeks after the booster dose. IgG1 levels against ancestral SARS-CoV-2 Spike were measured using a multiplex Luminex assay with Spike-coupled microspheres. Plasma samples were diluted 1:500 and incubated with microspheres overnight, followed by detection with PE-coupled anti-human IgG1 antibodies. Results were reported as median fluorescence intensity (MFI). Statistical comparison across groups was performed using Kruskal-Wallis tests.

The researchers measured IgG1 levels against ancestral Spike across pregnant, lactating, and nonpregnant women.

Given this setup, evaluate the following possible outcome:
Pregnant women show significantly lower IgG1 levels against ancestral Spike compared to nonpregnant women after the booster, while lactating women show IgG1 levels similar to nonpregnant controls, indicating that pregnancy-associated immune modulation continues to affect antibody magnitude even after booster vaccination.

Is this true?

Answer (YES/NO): NO